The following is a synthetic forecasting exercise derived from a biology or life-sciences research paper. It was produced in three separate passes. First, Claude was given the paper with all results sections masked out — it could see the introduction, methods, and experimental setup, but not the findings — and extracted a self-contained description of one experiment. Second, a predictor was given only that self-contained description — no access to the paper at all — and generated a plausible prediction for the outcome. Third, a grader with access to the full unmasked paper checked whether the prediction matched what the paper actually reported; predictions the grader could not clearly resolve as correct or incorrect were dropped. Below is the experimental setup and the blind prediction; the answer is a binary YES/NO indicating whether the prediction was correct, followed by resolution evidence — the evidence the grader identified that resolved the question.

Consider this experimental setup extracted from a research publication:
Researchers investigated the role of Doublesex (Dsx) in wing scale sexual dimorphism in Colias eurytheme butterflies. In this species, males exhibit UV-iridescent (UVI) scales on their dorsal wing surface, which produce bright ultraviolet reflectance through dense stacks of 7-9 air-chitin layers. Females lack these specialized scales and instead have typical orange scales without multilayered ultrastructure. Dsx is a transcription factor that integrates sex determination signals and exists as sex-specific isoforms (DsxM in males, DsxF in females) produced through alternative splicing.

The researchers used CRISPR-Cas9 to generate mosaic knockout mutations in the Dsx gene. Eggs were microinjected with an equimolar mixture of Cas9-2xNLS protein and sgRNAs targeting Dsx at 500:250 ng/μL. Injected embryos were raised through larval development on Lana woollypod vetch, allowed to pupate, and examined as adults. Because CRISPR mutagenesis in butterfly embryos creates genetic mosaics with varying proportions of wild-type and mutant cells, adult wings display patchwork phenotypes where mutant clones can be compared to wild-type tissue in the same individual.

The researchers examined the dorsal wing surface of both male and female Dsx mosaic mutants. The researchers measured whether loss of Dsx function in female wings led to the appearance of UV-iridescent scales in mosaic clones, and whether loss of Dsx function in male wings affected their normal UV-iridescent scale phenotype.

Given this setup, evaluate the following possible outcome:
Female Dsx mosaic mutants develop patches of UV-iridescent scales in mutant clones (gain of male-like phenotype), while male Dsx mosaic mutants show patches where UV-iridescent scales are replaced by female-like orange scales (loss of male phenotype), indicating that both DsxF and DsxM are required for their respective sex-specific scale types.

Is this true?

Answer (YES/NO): NO